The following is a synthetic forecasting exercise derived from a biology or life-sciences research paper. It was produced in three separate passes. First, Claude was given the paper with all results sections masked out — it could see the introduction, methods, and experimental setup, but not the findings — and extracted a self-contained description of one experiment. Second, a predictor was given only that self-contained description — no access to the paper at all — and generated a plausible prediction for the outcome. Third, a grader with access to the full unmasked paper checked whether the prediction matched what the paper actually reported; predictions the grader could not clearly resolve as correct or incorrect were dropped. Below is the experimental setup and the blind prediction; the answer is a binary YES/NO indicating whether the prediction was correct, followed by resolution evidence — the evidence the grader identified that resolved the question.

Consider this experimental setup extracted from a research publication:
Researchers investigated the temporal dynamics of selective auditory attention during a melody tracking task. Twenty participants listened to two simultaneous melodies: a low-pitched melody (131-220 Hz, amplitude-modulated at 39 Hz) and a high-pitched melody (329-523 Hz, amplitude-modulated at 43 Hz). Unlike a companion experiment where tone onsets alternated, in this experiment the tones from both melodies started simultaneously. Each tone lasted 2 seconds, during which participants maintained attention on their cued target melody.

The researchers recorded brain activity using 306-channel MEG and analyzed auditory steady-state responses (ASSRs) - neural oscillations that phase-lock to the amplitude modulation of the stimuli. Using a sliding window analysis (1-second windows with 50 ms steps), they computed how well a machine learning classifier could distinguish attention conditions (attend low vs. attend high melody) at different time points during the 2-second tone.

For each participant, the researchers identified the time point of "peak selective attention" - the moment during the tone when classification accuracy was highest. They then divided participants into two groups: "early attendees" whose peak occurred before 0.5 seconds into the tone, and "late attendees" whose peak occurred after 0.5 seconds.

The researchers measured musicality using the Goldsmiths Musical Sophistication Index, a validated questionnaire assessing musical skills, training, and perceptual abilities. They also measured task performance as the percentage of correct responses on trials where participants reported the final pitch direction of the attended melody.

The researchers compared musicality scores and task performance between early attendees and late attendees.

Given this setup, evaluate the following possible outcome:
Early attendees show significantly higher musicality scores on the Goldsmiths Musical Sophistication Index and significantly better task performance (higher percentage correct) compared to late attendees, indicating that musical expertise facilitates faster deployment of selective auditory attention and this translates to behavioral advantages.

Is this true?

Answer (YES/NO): NO